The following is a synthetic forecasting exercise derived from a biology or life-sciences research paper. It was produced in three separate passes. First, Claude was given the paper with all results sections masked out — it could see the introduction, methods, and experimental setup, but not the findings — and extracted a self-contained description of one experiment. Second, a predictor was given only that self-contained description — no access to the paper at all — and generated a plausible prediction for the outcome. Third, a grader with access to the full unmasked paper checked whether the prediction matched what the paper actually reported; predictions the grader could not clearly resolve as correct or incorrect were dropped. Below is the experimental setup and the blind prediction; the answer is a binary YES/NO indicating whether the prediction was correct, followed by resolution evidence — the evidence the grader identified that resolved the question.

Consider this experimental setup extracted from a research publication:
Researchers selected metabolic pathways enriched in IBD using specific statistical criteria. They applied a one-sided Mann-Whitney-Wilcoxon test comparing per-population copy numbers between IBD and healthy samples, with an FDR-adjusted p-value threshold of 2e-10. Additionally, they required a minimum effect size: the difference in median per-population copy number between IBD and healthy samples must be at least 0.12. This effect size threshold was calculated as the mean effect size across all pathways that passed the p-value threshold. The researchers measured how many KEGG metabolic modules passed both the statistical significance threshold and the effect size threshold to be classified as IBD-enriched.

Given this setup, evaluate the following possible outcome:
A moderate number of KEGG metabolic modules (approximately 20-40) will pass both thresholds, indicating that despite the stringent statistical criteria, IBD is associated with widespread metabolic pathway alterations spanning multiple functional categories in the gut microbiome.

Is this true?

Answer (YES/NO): YES